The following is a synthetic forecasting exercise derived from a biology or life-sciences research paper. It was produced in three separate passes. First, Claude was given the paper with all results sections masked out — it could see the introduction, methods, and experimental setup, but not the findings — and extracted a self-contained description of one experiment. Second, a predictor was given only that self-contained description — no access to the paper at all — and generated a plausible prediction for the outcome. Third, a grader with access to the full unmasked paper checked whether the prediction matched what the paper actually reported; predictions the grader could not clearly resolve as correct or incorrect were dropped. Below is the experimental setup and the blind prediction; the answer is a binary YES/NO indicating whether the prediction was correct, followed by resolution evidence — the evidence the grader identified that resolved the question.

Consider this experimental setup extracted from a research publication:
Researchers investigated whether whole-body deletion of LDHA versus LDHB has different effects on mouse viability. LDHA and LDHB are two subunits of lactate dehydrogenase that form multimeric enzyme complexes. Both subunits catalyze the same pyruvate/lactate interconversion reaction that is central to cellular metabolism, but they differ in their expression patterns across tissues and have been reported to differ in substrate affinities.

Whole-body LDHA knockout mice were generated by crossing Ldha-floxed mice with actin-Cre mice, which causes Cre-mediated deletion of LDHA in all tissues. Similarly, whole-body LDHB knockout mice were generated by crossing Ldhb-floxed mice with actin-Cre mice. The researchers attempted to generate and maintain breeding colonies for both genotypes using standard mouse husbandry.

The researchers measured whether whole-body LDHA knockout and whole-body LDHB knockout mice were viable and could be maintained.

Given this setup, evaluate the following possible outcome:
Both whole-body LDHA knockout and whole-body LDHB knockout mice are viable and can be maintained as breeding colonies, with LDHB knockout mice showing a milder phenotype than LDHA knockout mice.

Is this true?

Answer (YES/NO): NO